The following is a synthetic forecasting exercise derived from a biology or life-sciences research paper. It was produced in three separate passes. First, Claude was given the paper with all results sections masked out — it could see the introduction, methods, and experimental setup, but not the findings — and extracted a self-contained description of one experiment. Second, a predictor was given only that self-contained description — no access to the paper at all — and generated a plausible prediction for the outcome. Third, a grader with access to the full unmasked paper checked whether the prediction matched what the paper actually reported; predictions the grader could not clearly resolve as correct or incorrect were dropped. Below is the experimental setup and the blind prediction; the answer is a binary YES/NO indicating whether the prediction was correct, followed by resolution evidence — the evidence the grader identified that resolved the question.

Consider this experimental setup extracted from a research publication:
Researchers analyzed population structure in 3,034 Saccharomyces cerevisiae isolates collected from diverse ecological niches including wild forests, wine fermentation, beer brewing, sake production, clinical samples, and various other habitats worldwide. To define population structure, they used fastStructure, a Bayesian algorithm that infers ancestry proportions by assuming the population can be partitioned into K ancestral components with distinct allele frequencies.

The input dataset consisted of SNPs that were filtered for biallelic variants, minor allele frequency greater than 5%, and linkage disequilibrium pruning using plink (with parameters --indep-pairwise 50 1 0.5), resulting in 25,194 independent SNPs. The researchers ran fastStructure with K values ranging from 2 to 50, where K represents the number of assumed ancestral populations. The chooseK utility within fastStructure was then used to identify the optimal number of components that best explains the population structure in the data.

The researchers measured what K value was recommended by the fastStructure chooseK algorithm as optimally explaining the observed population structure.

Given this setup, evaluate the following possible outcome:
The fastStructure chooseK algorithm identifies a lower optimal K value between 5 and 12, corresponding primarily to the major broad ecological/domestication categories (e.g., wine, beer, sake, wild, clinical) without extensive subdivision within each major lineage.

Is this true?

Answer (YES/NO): NO